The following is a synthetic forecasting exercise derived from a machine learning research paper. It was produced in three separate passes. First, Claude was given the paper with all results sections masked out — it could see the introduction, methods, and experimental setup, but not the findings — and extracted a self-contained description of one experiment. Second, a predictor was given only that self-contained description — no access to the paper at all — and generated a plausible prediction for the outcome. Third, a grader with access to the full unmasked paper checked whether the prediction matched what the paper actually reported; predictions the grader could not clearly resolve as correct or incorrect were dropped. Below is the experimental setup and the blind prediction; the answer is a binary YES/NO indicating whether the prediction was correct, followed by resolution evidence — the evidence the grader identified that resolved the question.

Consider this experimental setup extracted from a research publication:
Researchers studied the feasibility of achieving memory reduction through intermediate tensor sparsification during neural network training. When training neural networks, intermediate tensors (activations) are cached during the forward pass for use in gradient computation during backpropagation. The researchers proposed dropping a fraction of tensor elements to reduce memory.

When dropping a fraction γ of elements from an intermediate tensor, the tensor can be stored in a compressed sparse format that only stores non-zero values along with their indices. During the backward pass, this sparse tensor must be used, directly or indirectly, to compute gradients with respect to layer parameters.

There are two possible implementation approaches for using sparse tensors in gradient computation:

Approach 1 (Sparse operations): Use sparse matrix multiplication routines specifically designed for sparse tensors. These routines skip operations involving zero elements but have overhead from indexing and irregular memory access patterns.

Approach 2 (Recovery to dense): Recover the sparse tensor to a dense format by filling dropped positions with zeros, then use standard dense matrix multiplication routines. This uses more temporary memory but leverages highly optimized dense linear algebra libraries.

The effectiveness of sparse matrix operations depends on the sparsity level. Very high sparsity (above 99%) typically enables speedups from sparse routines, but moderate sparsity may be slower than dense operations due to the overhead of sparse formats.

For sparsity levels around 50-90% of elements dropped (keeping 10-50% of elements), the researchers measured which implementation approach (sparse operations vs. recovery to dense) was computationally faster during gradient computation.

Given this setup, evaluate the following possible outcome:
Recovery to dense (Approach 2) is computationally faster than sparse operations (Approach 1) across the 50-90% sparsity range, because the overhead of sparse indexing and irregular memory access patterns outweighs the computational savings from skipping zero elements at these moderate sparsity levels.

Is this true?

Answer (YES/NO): YES